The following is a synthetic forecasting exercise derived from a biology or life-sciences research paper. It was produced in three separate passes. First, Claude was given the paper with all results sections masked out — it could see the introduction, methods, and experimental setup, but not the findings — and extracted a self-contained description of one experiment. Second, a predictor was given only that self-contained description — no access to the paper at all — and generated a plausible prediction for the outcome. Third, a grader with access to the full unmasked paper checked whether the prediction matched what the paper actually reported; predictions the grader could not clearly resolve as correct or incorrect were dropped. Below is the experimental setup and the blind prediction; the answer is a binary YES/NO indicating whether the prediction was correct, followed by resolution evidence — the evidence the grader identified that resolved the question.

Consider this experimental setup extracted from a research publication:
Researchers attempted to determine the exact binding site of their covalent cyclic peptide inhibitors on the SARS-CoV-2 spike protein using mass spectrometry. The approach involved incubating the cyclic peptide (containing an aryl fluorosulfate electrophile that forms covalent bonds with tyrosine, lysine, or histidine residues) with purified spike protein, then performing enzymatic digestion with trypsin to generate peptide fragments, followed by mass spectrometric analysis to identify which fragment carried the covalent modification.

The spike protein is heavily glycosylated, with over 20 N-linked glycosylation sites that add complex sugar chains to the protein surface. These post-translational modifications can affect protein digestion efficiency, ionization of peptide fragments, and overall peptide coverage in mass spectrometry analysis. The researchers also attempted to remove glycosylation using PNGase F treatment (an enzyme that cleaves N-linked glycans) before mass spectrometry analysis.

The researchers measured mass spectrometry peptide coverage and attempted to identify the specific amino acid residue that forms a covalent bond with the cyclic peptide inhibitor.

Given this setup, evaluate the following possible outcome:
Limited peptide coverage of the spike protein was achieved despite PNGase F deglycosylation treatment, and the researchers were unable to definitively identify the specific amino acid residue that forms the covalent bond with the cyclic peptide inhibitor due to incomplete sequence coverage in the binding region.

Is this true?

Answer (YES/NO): YES